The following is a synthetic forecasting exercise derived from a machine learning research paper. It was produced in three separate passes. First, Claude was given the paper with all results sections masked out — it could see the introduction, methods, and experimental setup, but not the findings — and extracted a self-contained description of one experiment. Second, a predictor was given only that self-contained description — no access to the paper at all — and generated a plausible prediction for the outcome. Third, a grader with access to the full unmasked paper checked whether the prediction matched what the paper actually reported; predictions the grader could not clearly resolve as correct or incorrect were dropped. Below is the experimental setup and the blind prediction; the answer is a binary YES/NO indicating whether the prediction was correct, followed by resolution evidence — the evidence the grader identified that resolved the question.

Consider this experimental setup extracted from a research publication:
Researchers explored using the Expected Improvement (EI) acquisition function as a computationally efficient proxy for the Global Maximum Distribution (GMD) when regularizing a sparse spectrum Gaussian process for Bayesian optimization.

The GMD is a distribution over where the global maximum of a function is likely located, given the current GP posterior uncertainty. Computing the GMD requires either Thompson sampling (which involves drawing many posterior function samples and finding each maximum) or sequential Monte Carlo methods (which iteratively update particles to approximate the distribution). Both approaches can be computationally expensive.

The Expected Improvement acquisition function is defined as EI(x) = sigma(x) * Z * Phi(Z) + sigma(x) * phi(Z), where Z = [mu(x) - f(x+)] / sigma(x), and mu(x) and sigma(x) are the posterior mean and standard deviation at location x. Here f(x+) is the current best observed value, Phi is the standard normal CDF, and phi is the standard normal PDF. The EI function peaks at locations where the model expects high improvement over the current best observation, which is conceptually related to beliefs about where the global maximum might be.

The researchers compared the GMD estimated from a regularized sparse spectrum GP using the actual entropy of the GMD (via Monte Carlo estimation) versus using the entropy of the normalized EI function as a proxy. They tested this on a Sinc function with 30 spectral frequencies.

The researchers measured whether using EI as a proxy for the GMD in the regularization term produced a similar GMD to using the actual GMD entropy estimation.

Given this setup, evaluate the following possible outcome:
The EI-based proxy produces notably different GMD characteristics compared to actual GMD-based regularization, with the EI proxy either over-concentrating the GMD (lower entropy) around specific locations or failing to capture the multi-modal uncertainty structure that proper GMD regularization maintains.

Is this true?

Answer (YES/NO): NO